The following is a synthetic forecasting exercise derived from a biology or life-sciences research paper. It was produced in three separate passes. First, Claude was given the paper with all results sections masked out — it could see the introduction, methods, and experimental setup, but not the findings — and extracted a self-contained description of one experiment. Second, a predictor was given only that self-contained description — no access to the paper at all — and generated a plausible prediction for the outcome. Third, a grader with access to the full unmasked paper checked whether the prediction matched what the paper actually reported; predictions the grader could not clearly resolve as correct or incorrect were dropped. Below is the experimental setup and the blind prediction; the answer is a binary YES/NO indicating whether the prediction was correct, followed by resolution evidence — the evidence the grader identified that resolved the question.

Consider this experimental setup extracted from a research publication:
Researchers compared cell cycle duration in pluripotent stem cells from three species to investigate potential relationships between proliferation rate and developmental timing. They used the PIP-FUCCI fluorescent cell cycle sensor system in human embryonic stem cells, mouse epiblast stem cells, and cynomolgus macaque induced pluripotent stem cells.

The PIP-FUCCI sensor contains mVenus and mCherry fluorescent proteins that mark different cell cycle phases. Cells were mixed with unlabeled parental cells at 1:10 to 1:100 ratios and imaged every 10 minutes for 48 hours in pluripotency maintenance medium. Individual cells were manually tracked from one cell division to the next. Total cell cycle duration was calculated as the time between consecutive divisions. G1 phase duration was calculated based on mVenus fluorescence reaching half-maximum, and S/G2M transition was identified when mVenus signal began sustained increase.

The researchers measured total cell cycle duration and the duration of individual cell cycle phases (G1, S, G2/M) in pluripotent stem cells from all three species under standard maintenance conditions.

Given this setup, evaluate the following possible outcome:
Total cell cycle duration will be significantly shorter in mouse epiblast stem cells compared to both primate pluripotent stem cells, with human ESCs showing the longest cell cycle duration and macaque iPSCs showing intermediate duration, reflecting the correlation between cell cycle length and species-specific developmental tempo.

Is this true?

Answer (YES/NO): YES